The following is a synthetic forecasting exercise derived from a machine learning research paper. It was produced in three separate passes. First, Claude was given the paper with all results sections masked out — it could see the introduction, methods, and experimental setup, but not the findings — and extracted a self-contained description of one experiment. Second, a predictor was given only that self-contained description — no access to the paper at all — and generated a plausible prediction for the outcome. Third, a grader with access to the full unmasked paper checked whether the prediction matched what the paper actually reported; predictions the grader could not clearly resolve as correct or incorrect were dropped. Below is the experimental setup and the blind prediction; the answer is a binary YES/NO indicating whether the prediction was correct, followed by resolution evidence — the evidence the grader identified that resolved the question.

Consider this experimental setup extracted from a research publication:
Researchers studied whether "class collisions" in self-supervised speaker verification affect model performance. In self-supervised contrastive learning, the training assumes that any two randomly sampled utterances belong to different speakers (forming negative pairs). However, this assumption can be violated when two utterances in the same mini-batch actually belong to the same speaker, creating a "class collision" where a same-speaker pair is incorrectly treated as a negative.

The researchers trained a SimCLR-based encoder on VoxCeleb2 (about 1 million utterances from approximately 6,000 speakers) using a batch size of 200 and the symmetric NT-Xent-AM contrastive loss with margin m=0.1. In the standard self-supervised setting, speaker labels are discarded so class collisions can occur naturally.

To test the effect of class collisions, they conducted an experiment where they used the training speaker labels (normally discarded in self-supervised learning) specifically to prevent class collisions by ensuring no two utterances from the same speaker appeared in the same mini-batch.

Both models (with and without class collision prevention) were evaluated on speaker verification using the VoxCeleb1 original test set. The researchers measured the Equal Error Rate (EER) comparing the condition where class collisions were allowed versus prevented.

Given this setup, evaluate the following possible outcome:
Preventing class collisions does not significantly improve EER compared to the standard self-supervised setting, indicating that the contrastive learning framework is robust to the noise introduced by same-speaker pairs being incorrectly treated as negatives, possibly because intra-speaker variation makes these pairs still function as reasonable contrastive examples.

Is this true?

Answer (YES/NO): YES